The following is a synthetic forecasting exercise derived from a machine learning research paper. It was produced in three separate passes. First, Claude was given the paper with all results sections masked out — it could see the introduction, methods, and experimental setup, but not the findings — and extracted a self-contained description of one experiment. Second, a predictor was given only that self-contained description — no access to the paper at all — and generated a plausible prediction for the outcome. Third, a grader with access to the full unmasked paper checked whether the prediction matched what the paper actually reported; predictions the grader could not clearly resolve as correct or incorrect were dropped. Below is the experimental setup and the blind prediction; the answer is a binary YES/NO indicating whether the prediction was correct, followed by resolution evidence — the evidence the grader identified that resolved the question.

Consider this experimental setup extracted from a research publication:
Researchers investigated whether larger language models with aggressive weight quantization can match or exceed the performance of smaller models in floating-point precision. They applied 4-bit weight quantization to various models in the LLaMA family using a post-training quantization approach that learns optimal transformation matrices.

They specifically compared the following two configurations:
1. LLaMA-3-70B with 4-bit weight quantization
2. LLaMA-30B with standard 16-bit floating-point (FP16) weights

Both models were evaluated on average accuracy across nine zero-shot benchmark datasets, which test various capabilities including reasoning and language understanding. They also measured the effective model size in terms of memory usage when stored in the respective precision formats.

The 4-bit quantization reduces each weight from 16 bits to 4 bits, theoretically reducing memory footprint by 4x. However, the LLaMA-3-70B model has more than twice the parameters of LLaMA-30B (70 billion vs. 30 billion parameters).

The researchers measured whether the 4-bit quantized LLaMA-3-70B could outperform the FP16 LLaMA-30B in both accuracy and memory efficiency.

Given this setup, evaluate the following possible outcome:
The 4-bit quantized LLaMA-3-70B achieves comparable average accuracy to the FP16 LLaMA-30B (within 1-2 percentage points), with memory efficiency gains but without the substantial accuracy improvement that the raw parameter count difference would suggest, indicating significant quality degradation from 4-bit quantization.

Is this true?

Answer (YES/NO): NO